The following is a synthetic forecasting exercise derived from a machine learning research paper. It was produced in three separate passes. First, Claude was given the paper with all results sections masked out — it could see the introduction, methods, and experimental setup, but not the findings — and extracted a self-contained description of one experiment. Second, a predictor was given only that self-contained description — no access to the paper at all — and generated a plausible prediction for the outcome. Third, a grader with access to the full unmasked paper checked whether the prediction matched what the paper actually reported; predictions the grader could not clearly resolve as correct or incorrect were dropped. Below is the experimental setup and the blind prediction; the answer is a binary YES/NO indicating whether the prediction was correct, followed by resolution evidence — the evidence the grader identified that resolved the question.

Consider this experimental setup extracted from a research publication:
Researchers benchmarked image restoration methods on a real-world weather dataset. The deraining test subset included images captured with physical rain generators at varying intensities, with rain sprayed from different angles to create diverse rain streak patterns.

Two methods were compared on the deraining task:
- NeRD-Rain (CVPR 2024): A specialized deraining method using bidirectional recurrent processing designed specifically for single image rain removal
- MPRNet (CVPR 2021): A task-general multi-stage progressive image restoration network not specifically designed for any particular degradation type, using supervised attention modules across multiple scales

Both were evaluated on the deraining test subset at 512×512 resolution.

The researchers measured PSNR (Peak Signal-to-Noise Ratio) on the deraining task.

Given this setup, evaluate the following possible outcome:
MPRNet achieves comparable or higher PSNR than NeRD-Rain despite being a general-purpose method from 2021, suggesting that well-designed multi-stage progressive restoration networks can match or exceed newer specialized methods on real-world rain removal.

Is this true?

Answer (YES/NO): YES